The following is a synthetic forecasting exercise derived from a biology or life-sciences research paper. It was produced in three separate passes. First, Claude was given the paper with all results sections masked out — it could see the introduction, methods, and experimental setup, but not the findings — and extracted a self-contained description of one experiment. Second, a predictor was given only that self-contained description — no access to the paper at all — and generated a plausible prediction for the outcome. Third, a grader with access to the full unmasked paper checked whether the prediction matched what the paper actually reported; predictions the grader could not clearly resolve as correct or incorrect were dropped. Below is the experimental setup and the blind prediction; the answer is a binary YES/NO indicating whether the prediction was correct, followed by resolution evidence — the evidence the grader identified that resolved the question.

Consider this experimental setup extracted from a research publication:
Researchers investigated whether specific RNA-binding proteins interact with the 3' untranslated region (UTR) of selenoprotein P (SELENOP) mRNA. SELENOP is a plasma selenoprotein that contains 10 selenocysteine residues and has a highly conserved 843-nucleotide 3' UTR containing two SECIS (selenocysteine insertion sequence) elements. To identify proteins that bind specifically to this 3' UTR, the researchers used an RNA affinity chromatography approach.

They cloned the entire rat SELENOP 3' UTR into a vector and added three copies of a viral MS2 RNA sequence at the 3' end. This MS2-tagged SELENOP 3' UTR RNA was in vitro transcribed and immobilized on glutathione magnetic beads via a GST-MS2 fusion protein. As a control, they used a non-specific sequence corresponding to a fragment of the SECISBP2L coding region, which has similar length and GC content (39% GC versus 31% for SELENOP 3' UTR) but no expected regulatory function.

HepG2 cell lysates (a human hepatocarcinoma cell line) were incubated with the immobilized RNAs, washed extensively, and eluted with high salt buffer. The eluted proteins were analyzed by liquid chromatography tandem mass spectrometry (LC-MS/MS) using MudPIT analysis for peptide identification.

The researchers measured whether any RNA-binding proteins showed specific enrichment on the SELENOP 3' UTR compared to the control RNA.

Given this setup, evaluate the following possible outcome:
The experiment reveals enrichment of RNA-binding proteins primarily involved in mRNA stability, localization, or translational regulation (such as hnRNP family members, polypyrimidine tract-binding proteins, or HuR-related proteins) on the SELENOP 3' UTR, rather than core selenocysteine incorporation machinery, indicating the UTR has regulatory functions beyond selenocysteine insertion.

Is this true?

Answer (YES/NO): YES